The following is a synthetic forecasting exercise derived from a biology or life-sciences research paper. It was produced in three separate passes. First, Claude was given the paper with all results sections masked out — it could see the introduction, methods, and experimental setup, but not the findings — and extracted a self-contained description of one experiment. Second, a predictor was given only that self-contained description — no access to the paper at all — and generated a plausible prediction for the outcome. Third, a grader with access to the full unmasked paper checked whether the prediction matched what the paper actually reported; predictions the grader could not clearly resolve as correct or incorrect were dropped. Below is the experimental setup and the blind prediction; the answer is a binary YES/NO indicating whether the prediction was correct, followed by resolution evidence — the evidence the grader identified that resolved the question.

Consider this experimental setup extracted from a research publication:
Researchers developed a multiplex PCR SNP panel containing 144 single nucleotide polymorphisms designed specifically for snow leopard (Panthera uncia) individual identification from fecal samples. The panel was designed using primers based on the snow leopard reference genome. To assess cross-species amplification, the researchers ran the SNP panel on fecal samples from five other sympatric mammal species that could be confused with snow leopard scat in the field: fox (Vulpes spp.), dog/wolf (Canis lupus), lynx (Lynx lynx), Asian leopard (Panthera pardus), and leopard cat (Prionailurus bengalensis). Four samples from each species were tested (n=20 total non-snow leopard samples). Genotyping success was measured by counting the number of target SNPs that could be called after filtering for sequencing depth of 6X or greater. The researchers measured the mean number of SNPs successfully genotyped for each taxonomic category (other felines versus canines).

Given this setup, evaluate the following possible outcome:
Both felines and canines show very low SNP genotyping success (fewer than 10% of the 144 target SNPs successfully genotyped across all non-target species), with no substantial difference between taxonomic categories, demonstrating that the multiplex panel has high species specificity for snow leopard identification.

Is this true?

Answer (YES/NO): NO